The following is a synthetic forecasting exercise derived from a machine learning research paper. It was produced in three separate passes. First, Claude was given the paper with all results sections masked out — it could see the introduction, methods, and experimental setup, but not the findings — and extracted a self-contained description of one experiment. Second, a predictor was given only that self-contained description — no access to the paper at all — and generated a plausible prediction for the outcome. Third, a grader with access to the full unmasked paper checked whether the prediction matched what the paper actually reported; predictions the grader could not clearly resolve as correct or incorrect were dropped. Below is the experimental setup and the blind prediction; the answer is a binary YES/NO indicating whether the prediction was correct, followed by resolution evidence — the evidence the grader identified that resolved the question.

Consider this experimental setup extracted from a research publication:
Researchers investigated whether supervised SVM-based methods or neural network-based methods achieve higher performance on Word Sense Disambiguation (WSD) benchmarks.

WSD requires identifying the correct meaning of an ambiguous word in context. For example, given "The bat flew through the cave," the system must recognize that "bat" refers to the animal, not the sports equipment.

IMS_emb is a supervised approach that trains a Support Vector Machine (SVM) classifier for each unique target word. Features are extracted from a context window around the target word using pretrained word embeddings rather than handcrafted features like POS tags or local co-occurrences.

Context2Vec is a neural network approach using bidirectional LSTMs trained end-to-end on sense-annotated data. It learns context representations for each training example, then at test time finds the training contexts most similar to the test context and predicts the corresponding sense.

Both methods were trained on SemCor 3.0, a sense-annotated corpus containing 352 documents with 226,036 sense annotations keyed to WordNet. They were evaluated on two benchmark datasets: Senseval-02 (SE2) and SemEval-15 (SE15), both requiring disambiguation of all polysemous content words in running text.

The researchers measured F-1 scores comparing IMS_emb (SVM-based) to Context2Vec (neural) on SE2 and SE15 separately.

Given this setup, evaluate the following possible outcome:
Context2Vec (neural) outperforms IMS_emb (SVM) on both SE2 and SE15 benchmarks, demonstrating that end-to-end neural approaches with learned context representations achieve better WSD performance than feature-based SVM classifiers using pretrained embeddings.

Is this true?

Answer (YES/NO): NO